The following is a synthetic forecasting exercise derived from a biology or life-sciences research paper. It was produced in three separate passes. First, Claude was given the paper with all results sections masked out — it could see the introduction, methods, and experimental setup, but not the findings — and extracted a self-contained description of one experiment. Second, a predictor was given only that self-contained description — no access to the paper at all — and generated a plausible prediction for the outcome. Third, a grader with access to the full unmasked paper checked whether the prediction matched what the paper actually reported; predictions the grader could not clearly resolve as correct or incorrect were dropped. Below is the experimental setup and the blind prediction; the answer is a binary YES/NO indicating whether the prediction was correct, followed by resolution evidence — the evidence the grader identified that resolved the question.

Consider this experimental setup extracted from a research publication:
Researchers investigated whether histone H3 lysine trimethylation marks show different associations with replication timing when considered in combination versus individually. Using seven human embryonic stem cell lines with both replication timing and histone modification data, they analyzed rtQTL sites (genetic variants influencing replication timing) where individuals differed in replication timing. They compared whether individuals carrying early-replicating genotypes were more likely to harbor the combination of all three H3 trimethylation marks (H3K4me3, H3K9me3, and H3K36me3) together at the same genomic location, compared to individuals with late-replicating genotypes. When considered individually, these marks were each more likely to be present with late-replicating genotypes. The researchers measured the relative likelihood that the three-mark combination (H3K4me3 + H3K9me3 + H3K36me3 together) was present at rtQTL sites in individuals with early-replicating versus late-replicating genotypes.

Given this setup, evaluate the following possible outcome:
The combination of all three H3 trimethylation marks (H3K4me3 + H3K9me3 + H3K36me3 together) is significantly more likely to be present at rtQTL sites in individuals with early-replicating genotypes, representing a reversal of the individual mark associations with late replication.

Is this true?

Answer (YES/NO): YES